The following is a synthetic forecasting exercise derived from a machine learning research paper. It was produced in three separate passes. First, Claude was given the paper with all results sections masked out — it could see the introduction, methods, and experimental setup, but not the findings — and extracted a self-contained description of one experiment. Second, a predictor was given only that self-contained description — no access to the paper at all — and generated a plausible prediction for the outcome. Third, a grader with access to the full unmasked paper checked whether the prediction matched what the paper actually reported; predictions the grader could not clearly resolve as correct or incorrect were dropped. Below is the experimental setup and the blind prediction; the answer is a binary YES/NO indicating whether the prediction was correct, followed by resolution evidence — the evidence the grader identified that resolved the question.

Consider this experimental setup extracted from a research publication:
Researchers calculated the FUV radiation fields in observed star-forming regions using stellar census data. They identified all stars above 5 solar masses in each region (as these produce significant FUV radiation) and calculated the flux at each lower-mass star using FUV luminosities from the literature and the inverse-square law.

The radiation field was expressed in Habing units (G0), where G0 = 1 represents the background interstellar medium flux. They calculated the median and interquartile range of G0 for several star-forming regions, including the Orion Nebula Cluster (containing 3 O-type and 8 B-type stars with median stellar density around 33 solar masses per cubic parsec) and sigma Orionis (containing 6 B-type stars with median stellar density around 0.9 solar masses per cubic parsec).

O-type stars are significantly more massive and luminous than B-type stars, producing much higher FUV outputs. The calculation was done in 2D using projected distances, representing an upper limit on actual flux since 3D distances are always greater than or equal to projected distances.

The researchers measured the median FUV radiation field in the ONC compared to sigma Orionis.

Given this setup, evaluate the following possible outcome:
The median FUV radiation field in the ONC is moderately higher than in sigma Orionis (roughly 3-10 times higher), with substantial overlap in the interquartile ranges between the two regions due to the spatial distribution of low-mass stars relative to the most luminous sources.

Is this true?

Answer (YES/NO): NO